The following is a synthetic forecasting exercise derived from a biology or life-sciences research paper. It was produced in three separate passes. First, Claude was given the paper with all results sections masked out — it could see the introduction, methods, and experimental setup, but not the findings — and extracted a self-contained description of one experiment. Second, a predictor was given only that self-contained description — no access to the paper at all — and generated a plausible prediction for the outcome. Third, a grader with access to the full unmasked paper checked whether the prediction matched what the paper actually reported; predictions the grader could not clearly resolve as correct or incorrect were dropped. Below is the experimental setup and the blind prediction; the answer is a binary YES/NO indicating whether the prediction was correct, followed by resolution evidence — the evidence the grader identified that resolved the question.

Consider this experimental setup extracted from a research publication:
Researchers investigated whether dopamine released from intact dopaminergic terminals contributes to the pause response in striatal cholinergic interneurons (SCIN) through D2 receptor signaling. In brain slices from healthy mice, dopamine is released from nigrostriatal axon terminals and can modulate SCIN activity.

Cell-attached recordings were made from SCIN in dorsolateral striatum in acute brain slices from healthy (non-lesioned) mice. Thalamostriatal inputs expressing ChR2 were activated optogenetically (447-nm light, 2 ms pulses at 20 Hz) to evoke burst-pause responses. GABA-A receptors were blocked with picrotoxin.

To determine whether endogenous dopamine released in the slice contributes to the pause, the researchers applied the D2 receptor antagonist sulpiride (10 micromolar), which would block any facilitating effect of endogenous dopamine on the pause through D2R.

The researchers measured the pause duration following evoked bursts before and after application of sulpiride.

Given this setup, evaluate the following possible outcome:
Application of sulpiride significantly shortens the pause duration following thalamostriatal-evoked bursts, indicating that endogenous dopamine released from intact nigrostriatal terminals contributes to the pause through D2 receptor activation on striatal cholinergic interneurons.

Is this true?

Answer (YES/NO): NO